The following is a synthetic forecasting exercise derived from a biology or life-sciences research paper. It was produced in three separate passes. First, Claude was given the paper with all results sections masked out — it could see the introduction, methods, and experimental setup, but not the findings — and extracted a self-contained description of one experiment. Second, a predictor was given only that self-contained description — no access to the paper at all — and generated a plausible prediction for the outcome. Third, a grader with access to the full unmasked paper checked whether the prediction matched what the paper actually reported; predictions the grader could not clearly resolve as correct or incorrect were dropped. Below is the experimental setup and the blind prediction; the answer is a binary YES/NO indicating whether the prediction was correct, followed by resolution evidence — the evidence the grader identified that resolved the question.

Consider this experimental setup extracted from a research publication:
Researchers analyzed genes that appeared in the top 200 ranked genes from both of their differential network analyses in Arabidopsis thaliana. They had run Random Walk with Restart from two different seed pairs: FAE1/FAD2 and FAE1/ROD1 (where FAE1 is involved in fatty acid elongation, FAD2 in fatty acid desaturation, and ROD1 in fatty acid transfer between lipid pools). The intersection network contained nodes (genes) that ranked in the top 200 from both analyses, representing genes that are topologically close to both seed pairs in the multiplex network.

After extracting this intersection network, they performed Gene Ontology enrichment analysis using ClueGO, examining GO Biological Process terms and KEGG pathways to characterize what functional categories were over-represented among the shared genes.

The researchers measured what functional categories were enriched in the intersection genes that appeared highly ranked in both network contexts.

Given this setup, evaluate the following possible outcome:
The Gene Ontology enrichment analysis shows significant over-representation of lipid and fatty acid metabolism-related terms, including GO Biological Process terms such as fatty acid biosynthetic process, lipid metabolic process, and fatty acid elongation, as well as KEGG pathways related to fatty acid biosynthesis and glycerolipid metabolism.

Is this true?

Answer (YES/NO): NO